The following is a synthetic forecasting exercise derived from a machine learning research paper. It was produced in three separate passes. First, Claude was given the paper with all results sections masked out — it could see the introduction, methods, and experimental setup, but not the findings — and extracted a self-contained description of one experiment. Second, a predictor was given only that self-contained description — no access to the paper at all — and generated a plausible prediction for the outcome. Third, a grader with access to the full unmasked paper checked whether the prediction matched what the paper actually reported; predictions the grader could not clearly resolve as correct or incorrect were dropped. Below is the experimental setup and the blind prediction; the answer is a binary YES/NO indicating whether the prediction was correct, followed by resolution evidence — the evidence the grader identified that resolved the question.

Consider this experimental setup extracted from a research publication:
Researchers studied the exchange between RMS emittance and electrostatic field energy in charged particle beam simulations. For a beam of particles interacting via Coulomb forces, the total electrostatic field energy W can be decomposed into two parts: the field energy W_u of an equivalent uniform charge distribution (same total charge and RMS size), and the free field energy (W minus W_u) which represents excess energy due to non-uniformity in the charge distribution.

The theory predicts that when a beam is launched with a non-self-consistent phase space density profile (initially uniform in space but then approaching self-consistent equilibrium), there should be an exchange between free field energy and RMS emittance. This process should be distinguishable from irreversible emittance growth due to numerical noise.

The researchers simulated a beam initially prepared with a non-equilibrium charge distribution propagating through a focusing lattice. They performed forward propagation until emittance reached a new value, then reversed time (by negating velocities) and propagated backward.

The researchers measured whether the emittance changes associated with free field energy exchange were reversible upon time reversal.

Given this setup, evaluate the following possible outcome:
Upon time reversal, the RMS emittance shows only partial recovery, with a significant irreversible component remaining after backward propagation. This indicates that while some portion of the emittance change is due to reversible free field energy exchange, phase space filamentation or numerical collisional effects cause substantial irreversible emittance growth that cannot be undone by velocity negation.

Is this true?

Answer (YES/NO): NO